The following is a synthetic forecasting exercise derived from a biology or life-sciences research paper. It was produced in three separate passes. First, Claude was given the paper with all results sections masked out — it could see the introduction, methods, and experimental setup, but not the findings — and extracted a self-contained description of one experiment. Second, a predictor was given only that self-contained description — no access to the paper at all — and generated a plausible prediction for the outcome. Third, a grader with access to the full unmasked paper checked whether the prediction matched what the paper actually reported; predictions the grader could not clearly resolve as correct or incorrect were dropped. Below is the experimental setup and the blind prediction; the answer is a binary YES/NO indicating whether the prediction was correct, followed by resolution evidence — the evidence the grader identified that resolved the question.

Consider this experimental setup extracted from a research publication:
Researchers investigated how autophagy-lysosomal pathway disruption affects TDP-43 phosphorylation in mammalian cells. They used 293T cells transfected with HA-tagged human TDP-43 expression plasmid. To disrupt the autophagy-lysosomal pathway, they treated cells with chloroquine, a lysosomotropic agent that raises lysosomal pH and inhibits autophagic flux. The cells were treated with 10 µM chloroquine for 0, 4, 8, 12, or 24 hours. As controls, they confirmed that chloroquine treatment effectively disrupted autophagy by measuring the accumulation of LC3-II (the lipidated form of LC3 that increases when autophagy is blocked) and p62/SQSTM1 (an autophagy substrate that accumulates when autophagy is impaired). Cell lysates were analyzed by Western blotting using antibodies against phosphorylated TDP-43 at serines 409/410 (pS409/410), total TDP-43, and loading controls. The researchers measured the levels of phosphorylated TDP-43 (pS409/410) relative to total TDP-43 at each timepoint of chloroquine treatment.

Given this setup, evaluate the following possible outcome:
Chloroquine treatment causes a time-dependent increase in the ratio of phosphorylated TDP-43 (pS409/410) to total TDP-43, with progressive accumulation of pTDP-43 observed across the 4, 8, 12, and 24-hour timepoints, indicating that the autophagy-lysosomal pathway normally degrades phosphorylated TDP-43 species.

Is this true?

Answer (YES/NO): NO